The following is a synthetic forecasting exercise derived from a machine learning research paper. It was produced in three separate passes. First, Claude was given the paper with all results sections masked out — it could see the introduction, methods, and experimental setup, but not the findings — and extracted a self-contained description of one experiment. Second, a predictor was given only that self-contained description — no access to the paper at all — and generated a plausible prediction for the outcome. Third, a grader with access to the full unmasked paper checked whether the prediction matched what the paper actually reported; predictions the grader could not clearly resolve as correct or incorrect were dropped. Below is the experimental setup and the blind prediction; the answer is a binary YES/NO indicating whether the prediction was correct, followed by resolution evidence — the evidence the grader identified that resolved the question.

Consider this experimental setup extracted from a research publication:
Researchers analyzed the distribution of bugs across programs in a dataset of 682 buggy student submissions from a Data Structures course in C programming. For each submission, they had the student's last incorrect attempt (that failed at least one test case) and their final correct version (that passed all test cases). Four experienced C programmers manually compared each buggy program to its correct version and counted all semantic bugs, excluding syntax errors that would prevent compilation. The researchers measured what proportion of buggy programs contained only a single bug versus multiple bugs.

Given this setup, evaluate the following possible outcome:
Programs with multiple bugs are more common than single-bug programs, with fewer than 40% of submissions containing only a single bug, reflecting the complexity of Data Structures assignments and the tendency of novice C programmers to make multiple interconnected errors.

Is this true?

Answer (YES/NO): NO